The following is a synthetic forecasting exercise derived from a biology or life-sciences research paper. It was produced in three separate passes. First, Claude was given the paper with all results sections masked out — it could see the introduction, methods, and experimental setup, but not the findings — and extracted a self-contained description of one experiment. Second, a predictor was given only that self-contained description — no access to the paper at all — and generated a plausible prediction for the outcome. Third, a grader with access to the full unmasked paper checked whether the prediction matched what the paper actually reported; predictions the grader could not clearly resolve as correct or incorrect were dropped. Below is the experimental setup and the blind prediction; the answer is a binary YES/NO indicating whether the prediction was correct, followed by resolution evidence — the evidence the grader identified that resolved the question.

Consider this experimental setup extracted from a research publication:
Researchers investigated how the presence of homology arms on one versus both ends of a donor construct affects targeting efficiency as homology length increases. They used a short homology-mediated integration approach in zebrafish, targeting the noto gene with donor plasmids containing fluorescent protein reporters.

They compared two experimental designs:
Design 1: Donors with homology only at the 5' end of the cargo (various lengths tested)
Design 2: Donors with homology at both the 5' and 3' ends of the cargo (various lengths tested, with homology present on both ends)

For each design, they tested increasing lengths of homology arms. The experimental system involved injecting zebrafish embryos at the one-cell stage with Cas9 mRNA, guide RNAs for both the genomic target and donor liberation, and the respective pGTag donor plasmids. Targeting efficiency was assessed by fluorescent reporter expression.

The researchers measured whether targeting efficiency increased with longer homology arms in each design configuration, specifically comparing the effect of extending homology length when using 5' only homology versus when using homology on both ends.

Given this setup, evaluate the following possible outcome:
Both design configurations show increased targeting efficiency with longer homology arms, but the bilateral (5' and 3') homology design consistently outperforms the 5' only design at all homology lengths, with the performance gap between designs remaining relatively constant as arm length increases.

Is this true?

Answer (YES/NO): NO